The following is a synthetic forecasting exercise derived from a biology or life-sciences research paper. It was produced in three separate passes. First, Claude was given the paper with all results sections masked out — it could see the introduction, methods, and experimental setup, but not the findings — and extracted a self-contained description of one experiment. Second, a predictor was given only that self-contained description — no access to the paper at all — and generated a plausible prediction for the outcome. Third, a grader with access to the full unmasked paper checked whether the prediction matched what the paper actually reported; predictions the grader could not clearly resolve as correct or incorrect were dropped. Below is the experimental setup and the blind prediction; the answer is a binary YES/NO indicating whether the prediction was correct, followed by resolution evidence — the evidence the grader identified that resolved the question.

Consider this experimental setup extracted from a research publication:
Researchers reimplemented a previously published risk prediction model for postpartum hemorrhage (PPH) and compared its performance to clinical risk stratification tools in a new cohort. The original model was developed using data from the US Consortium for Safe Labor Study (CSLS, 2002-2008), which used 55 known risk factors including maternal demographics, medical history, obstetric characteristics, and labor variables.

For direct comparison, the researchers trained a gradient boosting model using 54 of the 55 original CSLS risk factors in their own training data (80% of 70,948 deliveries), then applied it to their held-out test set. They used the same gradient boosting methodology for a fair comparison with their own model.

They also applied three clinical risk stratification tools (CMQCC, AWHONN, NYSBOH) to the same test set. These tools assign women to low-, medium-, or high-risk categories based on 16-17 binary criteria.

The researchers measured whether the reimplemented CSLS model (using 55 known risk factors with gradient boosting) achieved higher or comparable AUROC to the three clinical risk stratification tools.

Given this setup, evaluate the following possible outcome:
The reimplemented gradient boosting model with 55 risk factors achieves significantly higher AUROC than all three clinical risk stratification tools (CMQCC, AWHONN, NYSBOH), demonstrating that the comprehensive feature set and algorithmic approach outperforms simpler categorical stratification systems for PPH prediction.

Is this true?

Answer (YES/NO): YES